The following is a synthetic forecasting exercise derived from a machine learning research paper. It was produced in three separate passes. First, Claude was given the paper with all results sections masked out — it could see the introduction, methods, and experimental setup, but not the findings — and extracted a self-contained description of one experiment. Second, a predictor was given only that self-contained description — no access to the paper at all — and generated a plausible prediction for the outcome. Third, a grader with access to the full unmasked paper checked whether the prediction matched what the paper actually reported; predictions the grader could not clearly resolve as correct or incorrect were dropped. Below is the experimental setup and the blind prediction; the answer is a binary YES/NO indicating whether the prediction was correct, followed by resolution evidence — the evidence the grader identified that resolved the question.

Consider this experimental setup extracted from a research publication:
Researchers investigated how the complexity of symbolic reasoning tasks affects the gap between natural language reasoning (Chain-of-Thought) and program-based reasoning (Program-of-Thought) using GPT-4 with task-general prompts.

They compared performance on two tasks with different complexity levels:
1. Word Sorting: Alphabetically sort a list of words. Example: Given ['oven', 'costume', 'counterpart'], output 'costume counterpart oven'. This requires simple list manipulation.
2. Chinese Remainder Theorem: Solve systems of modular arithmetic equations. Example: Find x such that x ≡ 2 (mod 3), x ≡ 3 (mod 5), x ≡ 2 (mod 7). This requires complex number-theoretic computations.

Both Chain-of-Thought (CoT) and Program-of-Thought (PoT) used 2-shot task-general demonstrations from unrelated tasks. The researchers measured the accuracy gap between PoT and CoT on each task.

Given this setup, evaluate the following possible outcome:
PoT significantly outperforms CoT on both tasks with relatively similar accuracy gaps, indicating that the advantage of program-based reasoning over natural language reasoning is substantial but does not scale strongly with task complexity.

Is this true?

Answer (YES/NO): NO